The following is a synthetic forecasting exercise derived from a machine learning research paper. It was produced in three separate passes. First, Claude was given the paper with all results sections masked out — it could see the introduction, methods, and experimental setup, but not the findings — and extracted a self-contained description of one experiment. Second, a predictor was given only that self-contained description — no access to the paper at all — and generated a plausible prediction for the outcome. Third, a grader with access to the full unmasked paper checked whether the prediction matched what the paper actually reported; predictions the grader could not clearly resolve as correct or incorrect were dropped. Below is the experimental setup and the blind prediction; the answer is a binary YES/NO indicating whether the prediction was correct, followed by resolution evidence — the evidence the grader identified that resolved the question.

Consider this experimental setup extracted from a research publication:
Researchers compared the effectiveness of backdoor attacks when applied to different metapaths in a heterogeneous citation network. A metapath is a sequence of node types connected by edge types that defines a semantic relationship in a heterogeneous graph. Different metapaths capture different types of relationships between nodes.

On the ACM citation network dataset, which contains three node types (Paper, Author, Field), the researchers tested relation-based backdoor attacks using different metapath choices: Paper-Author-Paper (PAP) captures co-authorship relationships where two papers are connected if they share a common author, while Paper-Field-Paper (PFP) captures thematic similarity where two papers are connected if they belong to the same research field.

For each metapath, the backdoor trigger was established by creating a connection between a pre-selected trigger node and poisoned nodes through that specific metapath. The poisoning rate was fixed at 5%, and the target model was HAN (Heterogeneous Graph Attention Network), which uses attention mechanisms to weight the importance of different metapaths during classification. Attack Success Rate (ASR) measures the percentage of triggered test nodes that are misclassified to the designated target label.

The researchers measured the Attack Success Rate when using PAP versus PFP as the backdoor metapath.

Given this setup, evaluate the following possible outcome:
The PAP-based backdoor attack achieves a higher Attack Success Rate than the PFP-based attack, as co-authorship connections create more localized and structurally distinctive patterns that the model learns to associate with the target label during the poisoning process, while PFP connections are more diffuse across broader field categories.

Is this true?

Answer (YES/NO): YES